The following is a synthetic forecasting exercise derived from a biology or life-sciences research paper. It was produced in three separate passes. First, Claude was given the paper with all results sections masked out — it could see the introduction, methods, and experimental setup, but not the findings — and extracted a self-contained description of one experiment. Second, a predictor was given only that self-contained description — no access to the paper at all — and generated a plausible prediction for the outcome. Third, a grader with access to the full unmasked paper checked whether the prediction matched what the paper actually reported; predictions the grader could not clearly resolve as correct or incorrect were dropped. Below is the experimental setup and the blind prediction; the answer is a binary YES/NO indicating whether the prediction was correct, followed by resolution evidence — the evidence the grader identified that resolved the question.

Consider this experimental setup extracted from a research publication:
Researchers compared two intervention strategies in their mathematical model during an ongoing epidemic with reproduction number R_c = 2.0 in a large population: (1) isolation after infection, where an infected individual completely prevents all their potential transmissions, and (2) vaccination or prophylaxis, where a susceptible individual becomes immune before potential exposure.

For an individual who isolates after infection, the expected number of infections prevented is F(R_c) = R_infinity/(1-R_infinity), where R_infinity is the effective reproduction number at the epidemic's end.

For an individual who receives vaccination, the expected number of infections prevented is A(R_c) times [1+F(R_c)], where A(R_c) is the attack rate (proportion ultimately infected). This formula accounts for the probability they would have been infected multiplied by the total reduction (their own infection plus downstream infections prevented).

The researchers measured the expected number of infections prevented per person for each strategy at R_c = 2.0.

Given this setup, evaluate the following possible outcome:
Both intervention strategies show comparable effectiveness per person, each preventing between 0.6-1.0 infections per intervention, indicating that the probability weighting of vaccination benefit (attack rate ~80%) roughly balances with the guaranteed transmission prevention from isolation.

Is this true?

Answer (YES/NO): NO